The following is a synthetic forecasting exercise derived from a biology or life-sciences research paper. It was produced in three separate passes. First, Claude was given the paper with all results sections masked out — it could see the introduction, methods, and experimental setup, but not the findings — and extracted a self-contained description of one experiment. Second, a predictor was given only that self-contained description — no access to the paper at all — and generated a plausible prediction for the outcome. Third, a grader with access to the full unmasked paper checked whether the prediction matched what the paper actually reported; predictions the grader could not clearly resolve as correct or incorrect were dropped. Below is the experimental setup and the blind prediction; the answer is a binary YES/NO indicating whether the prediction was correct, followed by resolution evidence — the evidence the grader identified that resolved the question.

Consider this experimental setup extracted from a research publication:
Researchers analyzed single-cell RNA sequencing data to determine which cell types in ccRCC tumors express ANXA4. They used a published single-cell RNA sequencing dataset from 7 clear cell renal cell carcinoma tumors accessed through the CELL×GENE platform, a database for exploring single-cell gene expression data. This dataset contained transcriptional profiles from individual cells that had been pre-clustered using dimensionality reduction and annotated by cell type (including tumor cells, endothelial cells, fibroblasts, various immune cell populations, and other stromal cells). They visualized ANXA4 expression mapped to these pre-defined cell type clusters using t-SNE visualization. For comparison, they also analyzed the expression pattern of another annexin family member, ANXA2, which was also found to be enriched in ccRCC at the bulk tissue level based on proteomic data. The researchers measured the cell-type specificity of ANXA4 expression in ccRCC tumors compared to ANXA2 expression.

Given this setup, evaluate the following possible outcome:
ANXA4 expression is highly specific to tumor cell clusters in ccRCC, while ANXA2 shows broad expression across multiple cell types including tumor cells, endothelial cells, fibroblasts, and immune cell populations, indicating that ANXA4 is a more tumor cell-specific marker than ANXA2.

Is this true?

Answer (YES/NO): YES